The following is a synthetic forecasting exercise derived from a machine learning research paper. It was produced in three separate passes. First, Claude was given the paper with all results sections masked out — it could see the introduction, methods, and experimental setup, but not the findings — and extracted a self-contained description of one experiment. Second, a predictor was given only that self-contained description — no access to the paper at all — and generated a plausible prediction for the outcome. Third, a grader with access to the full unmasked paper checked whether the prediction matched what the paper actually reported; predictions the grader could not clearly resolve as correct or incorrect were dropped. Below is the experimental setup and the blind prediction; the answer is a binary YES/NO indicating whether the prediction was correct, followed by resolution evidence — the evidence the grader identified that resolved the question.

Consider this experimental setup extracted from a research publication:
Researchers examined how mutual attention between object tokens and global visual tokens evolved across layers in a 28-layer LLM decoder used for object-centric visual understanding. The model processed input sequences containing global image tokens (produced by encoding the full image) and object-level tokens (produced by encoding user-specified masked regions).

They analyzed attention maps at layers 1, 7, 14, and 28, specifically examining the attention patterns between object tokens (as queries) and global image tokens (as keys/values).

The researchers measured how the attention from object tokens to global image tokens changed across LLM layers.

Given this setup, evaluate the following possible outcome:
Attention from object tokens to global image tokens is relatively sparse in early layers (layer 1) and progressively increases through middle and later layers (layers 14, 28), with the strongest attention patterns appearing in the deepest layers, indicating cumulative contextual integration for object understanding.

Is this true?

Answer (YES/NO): NO